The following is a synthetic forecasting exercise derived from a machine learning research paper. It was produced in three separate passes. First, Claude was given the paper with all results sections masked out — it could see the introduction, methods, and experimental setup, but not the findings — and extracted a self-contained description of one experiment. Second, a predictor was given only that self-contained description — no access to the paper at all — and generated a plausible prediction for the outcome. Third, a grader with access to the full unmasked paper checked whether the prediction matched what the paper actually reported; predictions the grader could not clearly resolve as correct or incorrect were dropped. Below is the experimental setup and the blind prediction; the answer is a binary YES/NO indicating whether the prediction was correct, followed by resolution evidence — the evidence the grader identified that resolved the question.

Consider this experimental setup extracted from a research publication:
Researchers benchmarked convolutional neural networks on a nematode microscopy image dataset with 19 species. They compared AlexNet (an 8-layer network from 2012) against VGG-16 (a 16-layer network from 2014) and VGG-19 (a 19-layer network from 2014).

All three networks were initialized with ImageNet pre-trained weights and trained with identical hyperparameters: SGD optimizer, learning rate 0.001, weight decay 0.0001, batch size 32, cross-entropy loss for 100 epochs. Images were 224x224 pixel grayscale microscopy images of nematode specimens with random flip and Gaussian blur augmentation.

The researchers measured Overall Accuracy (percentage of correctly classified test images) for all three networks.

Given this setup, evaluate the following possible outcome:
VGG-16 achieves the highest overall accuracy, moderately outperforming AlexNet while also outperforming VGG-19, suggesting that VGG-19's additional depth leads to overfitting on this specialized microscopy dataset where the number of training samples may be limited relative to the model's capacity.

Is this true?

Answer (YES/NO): NO